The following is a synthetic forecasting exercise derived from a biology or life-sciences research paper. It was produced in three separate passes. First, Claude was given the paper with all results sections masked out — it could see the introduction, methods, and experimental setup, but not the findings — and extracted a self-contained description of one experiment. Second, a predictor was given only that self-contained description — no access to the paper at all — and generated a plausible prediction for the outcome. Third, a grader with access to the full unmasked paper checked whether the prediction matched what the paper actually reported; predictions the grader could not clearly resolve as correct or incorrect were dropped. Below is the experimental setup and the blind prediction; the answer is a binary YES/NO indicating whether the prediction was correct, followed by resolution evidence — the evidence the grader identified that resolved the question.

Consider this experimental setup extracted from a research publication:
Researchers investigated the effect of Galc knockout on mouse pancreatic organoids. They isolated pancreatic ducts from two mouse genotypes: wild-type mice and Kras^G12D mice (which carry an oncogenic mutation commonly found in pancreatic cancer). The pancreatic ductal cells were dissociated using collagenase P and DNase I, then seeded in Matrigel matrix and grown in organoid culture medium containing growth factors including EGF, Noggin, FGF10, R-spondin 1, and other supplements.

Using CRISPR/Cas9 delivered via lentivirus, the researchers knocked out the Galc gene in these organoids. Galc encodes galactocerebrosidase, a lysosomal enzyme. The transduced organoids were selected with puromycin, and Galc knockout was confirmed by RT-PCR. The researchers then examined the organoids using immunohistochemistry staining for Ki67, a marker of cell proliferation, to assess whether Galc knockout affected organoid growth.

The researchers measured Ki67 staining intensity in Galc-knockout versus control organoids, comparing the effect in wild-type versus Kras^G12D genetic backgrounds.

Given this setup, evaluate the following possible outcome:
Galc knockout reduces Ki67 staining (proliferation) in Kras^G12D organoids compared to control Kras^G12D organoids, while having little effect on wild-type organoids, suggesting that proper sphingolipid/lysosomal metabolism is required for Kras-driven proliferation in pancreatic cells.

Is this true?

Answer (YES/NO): NO